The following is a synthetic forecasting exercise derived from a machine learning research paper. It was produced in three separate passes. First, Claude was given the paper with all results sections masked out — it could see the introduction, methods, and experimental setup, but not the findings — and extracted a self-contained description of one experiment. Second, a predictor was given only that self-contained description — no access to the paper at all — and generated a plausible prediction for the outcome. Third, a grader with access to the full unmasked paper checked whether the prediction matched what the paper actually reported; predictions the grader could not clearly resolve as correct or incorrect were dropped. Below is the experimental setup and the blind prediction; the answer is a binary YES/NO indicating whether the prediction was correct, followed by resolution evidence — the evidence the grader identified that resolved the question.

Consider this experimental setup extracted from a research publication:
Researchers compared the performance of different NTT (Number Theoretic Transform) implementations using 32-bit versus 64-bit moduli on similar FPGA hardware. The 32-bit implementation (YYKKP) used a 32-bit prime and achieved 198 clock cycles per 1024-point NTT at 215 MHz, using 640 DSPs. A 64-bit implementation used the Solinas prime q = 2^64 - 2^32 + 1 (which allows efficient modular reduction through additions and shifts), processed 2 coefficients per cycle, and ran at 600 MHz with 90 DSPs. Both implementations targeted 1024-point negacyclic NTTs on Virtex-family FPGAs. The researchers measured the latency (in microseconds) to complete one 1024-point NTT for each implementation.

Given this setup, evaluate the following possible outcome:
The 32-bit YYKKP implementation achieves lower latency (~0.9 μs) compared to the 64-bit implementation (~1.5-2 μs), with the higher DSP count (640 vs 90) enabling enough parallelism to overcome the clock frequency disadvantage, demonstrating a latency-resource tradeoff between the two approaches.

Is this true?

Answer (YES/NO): NO